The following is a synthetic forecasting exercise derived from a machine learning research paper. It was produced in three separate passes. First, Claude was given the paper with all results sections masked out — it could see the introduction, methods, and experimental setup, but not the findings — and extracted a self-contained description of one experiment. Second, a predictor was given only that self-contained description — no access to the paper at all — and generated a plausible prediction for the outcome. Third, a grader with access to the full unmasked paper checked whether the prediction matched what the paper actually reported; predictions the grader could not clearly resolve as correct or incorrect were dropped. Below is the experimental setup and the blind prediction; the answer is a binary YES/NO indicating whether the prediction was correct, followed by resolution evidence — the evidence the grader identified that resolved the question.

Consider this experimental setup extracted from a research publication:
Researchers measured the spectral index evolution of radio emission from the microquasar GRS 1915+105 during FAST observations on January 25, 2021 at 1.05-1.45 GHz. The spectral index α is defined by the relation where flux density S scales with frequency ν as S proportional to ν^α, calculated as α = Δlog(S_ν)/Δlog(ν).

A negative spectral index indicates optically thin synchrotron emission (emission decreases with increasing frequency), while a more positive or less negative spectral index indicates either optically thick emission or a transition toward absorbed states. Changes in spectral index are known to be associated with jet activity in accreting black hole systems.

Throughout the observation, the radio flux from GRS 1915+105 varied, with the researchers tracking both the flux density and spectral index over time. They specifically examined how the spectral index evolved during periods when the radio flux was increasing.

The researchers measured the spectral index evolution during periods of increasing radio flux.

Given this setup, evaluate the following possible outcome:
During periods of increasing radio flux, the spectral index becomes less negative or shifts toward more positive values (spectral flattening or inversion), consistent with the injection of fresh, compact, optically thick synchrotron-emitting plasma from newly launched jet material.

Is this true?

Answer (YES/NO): YES